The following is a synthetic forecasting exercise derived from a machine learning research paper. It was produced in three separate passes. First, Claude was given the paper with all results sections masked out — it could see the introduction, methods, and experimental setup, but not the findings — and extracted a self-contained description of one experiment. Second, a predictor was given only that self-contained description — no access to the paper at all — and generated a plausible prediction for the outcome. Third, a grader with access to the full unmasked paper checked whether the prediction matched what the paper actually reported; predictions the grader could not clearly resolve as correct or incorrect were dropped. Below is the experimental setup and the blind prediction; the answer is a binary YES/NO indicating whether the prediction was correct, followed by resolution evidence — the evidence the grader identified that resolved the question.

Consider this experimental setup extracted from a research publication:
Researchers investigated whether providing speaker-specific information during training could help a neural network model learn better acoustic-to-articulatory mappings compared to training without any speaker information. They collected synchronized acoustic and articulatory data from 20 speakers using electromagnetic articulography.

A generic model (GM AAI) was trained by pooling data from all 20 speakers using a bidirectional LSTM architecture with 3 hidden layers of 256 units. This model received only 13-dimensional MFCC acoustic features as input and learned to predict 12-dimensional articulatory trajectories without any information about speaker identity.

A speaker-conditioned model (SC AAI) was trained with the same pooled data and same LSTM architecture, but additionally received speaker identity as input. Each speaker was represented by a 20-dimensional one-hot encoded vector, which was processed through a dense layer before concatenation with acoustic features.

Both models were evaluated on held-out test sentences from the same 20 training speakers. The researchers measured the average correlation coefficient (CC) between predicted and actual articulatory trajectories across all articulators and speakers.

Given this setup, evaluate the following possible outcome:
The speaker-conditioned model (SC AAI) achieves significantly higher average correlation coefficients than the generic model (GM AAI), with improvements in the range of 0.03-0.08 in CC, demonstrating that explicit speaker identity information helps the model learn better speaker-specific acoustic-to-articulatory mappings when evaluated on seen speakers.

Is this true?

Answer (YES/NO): NO